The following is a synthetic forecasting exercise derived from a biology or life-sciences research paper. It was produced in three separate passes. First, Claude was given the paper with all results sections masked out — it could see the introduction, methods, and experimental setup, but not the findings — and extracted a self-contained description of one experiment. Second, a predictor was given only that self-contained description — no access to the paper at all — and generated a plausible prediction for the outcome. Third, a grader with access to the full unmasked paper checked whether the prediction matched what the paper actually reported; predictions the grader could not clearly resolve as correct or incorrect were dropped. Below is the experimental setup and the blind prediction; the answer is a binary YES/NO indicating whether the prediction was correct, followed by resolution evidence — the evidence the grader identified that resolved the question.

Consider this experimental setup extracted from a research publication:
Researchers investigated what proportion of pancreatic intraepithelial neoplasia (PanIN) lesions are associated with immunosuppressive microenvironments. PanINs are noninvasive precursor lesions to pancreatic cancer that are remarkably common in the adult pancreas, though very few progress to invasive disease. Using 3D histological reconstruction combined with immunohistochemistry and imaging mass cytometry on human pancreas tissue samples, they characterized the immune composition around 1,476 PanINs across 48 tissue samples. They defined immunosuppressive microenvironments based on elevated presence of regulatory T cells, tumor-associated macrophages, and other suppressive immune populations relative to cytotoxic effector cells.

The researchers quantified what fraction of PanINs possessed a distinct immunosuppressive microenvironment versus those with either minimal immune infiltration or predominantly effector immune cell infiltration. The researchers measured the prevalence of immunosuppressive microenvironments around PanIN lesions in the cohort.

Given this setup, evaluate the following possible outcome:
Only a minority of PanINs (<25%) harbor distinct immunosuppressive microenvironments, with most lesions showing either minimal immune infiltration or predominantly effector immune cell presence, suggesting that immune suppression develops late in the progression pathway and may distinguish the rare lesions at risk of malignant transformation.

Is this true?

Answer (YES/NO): YES